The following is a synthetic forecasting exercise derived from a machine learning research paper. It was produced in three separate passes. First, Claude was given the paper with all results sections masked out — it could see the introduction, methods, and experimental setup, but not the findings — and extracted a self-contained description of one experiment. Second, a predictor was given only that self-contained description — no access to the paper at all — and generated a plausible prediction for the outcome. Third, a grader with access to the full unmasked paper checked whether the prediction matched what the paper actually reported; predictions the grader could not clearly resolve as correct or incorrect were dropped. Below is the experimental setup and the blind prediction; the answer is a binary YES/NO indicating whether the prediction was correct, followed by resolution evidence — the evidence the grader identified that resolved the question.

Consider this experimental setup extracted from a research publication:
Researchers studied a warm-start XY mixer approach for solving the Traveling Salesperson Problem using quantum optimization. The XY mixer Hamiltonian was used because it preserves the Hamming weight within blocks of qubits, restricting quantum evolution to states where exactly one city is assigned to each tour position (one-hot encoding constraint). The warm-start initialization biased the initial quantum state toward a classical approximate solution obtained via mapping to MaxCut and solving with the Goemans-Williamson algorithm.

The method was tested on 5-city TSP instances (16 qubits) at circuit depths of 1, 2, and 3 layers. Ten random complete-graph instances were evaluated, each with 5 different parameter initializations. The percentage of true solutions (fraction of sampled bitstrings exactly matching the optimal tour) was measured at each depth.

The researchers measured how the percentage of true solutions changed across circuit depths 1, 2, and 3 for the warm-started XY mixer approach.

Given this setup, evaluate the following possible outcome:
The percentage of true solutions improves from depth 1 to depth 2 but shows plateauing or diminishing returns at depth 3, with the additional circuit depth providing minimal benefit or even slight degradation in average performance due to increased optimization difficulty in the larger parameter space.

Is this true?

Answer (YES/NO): YES